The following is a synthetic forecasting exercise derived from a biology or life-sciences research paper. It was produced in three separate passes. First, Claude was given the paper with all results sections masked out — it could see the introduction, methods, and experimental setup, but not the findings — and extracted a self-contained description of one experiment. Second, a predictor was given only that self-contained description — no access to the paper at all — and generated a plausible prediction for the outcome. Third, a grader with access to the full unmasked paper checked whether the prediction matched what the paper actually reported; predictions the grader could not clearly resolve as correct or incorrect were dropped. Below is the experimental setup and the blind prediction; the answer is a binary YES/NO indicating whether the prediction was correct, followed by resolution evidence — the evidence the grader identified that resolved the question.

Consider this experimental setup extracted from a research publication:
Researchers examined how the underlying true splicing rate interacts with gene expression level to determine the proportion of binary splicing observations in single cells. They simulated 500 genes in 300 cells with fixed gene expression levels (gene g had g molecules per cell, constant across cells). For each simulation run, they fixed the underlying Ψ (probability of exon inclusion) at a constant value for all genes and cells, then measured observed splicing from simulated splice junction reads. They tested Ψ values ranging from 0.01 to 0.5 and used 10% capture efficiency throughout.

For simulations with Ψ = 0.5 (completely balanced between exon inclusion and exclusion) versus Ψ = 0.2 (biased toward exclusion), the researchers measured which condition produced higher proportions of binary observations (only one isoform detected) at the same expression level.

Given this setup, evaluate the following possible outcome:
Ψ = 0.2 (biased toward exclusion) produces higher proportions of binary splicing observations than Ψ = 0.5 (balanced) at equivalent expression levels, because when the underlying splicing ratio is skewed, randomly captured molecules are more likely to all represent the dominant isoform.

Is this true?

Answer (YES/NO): YES